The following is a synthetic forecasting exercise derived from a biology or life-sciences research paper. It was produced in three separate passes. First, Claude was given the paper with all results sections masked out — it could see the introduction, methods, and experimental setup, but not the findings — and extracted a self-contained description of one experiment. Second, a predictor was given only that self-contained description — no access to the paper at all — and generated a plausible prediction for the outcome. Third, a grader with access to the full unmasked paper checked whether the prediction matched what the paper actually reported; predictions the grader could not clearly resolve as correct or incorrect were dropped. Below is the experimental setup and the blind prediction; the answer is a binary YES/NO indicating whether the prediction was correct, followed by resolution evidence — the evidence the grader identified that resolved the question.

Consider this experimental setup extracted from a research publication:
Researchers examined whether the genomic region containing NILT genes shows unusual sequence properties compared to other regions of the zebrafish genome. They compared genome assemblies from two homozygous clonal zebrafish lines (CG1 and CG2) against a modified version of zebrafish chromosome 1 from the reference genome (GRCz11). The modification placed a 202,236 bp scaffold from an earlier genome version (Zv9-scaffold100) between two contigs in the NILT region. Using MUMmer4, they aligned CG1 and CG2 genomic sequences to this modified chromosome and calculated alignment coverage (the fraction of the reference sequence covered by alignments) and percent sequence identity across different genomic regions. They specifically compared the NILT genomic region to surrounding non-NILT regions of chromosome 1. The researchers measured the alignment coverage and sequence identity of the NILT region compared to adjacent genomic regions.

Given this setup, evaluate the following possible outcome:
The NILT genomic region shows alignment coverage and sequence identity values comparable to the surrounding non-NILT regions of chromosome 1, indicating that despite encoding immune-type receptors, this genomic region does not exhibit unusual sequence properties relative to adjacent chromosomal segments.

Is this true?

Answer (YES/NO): NO